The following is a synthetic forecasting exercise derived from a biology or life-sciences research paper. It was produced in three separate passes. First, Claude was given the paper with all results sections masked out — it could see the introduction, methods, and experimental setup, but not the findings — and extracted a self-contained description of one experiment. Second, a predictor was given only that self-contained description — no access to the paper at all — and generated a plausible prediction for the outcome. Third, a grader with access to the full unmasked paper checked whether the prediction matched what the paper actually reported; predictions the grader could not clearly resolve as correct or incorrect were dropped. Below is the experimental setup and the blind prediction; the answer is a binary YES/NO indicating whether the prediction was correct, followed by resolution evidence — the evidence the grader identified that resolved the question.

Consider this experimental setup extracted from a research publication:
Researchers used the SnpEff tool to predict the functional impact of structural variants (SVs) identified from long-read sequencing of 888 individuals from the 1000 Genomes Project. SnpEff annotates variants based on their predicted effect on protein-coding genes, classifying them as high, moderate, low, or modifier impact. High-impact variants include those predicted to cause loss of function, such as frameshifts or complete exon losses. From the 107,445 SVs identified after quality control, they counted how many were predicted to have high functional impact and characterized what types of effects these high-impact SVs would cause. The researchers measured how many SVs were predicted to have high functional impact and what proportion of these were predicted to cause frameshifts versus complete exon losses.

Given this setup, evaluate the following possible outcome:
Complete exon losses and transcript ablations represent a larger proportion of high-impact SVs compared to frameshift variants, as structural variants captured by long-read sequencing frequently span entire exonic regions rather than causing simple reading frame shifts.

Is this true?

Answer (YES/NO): NO